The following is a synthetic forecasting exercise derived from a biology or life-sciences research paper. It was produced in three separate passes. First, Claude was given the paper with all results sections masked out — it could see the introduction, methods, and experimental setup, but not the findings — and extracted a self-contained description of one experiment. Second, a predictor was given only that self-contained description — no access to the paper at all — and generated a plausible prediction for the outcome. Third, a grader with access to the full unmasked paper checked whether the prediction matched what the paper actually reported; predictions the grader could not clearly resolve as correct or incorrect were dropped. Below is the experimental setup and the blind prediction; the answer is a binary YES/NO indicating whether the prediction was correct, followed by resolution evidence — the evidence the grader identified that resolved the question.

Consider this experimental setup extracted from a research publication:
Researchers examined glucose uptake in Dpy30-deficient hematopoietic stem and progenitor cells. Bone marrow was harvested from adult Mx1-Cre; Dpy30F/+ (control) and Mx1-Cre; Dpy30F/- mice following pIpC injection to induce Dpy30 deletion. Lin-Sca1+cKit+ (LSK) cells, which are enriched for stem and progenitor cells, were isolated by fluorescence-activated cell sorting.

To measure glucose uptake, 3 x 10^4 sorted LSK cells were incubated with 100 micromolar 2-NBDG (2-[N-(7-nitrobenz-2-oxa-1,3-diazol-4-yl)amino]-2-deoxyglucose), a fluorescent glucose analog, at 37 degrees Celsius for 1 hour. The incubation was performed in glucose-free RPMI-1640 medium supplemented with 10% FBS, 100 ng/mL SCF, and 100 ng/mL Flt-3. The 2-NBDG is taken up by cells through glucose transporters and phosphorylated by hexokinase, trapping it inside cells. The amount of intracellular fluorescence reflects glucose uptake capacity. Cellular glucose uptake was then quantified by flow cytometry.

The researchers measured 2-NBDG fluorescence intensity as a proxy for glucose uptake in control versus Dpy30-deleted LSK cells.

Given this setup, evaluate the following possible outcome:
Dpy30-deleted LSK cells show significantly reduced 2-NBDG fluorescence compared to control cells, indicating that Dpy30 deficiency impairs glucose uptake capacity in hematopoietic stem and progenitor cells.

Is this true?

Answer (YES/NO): YES